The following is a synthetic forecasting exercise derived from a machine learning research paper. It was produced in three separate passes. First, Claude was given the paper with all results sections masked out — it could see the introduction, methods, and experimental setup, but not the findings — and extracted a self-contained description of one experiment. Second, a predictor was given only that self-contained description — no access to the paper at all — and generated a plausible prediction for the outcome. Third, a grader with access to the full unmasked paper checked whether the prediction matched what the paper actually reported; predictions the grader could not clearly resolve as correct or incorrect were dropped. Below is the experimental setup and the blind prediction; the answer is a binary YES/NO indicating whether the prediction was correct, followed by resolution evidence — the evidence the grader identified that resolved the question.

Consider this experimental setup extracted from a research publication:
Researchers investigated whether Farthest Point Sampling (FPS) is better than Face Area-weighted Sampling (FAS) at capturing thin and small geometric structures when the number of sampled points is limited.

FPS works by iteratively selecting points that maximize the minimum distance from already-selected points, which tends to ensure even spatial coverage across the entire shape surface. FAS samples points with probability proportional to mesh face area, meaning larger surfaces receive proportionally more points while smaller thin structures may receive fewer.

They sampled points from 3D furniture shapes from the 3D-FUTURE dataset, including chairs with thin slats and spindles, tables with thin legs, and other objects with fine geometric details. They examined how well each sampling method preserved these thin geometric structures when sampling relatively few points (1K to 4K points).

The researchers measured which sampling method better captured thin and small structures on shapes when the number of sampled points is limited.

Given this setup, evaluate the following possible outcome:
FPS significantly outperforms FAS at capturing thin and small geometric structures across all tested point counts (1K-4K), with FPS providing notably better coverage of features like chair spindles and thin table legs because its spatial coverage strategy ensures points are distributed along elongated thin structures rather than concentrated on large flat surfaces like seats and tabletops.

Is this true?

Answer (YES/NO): NO